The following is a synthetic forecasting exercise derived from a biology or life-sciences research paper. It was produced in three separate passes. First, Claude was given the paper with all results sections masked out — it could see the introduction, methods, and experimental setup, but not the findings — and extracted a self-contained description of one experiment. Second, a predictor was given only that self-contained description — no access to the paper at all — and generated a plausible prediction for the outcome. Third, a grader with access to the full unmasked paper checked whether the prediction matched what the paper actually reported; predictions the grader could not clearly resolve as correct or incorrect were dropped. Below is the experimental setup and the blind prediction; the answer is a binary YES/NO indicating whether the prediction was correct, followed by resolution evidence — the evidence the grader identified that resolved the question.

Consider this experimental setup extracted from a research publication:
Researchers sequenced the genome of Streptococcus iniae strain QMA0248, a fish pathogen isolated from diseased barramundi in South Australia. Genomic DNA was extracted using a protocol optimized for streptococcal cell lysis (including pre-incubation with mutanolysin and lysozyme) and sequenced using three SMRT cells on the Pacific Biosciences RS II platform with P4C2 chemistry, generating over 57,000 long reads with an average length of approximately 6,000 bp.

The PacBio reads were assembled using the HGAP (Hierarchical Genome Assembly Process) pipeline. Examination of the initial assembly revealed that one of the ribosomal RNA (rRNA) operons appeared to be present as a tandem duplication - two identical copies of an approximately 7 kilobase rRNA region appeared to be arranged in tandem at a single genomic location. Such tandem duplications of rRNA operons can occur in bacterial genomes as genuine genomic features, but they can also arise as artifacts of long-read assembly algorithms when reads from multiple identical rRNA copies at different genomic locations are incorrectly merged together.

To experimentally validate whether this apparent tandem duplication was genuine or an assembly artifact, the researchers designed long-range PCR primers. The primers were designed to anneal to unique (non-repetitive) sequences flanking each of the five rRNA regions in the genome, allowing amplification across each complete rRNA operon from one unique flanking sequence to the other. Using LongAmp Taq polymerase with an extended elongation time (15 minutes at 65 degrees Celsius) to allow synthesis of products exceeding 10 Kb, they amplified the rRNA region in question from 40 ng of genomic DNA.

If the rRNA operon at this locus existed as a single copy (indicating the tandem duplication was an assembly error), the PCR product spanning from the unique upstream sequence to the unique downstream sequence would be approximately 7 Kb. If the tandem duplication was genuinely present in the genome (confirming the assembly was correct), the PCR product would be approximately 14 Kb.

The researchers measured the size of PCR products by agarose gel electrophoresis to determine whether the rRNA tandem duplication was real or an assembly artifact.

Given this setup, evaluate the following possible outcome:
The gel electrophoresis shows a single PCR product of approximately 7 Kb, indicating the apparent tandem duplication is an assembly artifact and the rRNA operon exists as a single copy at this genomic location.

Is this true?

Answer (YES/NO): YES